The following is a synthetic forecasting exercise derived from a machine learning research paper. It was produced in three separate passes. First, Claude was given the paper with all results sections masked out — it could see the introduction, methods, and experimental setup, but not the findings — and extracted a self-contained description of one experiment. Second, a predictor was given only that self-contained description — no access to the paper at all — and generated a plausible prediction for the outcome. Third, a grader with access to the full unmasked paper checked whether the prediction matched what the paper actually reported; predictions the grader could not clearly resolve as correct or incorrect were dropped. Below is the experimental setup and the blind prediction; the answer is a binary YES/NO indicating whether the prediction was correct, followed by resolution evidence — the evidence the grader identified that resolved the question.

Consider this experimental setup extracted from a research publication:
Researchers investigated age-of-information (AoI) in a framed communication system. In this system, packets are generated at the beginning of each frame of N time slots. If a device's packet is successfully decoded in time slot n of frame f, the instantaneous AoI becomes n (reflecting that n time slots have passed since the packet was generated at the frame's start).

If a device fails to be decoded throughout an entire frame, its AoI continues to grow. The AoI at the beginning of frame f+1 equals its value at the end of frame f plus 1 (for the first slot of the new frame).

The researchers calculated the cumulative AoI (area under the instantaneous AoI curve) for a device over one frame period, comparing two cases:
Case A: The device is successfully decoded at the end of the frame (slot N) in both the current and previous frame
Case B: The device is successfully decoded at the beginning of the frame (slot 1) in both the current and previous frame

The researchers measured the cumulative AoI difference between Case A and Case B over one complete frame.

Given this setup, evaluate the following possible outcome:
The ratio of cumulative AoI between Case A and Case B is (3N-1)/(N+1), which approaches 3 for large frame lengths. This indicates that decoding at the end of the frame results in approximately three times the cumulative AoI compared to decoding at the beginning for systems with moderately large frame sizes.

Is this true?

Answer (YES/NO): YES